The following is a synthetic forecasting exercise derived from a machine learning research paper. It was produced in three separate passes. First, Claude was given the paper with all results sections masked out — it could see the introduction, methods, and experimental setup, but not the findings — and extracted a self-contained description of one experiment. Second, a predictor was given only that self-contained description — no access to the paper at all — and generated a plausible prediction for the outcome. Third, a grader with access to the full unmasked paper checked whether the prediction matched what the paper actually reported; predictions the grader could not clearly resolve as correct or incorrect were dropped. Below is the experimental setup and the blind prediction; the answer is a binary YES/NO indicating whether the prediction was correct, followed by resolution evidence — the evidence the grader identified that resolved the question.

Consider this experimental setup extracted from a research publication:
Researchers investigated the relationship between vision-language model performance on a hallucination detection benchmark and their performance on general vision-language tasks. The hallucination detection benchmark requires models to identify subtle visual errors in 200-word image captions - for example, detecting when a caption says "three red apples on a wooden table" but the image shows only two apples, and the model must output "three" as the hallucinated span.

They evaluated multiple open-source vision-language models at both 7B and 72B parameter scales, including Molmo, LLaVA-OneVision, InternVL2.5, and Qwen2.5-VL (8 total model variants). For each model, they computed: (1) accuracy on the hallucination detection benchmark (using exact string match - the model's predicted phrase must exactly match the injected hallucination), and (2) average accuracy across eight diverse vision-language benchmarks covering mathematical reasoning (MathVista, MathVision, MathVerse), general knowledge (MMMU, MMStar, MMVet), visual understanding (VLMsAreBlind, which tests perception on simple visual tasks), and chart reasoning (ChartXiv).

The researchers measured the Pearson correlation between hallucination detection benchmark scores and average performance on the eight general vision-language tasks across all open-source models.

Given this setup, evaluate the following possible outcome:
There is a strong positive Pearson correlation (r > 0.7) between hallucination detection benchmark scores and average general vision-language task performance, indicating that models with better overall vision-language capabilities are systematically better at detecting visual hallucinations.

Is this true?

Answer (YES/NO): YES